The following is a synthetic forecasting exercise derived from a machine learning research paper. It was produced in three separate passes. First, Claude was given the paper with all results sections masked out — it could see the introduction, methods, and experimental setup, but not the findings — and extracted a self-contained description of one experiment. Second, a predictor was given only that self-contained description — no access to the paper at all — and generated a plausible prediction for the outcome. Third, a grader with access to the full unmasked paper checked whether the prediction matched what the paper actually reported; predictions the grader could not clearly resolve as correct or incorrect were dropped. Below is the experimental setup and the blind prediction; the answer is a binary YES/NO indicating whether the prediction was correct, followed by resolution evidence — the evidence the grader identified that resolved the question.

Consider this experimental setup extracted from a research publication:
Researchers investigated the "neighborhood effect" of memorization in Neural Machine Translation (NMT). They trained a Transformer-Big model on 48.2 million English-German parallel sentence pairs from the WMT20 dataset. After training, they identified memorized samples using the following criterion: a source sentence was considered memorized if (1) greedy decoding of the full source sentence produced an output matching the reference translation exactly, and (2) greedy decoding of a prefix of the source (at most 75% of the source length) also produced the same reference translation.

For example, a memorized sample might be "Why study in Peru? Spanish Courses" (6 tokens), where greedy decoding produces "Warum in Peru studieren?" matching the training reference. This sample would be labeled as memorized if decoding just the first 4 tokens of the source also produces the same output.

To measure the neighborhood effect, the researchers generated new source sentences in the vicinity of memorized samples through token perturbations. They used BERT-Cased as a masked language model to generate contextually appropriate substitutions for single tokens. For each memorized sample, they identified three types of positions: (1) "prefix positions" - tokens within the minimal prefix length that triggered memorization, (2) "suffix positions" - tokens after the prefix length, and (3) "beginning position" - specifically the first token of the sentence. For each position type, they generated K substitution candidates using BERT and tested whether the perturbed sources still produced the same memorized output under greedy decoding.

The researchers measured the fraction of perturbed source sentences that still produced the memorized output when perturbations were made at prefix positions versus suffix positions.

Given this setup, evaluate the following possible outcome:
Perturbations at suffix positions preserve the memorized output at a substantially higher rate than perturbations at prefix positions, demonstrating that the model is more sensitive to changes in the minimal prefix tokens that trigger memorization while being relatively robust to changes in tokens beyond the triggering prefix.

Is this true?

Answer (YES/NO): YES